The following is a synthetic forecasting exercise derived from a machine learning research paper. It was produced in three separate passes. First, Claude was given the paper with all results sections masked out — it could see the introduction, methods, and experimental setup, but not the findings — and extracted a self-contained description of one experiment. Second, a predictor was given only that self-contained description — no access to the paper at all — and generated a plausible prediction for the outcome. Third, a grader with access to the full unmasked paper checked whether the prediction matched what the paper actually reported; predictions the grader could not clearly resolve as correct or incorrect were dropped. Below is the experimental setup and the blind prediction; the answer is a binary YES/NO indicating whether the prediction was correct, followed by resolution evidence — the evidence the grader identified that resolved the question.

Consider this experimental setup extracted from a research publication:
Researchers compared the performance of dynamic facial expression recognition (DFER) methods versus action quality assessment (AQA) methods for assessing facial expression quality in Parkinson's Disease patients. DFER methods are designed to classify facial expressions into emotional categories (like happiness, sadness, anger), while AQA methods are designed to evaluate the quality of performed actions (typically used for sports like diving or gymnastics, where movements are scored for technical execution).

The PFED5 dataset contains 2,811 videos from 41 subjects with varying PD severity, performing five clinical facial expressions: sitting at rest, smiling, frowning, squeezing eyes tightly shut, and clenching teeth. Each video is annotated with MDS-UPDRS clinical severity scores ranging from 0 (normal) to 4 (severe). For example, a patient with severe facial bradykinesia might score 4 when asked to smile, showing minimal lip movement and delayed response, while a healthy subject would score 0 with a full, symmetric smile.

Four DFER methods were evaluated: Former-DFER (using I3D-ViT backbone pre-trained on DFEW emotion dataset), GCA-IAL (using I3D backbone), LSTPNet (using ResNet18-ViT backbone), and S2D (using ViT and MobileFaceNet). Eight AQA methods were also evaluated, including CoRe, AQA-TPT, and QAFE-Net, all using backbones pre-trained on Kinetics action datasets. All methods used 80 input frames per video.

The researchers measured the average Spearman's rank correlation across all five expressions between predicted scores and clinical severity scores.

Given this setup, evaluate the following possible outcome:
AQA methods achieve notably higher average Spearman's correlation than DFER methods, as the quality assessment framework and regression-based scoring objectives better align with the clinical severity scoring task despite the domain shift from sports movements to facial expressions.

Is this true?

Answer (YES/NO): NO